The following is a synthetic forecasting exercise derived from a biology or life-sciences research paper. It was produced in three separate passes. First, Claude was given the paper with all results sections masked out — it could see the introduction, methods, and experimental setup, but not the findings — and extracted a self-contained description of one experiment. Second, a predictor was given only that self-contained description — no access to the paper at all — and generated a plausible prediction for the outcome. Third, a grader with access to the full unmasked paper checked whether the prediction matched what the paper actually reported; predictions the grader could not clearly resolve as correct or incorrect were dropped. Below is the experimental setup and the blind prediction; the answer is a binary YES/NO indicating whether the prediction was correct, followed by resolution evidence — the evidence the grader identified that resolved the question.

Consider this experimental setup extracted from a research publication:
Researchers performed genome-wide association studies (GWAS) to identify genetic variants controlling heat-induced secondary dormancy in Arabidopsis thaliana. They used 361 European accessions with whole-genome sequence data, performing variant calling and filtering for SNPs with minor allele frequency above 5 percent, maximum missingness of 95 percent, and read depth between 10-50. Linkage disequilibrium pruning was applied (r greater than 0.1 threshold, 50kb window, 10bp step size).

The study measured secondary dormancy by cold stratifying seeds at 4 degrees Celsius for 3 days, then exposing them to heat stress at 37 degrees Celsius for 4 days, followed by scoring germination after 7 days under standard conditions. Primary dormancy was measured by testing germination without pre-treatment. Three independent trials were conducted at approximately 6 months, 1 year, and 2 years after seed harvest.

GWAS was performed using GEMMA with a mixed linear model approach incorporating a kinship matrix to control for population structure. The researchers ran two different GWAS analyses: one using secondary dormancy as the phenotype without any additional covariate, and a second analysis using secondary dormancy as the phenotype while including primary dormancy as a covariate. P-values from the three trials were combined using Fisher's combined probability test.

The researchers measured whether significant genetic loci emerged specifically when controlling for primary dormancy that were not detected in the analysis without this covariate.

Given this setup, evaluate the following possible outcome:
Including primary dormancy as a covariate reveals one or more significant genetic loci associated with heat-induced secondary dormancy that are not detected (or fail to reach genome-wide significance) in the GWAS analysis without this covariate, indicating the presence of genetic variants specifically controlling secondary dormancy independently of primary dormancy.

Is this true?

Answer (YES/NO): YES